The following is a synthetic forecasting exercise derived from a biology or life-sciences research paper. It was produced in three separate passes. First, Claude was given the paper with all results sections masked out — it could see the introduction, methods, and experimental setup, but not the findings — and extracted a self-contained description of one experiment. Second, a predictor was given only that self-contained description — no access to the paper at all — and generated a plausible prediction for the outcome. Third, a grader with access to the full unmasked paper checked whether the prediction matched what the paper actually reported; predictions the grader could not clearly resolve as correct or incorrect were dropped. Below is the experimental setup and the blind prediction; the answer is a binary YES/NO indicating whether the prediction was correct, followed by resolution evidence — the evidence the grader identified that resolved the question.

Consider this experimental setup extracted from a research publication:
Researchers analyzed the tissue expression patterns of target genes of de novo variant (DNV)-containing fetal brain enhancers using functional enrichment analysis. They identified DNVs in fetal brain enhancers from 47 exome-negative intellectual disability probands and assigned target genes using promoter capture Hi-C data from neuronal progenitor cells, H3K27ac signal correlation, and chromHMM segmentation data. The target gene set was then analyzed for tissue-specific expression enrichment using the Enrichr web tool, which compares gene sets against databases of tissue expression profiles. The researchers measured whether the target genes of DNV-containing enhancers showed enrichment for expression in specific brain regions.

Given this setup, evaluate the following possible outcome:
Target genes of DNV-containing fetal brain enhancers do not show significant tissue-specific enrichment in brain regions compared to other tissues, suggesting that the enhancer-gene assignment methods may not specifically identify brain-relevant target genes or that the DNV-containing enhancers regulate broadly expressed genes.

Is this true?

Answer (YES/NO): NO